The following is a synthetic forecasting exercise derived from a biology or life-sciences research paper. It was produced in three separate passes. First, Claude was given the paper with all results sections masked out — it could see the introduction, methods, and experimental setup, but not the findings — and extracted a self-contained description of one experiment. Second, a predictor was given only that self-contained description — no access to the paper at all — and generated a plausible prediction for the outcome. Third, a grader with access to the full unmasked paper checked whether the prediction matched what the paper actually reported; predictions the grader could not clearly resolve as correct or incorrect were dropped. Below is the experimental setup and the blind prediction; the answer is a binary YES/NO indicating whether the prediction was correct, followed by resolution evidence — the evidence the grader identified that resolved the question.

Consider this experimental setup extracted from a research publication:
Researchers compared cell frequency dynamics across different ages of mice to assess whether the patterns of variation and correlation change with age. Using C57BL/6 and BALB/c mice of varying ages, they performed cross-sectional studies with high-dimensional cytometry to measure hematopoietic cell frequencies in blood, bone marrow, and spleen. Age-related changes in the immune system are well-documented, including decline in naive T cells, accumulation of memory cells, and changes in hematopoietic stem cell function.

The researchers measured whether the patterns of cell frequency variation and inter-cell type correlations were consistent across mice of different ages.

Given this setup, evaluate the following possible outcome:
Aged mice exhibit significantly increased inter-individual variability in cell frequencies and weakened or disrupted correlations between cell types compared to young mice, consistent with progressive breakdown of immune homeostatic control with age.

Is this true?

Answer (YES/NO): NO